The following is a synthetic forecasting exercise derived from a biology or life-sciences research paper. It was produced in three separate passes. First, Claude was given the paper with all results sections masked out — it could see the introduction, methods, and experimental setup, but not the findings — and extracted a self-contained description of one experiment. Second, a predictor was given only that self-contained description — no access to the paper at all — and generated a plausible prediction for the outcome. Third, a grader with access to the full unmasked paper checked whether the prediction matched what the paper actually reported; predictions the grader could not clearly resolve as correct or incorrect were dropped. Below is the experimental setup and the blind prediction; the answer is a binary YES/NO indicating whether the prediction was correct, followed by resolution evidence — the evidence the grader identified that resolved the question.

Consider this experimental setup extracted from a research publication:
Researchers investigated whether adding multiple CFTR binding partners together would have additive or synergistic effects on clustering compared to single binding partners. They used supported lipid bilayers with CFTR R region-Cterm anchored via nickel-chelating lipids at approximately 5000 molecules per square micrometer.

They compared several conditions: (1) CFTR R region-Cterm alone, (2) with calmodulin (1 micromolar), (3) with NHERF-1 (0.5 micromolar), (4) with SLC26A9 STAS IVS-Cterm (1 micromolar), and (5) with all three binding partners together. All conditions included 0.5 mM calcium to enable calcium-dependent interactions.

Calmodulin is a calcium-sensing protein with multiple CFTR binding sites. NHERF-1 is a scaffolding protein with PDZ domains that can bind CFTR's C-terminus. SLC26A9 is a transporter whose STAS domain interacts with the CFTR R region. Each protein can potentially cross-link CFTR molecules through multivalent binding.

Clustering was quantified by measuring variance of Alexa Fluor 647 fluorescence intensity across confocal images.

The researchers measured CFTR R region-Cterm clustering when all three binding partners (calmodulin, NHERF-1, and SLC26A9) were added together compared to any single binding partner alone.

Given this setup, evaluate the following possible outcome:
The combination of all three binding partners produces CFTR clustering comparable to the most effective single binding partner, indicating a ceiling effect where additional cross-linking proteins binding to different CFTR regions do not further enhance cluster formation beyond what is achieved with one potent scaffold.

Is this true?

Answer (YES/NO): NO